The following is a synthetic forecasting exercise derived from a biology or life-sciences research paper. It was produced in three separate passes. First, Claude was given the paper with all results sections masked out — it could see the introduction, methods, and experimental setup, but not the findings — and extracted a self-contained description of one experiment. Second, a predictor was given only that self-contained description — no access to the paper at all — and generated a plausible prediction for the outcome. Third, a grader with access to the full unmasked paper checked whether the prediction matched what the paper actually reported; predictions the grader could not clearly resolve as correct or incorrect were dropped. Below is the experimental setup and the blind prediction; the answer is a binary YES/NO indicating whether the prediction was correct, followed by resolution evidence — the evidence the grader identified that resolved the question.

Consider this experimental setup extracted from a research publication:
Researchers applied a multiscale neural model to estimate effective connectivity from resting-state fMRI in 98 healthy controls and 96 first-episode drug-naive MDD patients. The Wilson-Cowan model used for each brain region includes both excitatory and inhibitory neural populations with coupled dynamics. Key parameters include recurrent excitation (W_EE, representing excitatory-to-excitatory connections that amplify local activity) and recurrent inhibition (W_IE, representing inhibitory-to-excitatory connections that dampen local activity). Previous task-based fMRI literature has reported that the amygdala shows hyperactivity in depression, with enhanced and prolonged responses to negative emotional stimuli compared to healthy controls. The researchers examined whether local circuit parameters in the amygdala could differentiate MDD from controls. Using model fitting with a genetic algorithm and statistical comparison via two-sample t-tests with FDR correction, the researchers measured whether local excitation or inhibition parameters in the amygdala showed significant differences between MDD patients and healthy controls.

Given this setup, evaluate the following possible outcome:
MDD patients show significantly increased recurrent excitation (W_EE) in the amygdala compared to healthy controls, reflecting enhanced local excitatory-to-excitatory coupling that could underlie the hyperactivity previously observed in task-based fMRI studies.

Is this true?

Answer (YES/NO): NO